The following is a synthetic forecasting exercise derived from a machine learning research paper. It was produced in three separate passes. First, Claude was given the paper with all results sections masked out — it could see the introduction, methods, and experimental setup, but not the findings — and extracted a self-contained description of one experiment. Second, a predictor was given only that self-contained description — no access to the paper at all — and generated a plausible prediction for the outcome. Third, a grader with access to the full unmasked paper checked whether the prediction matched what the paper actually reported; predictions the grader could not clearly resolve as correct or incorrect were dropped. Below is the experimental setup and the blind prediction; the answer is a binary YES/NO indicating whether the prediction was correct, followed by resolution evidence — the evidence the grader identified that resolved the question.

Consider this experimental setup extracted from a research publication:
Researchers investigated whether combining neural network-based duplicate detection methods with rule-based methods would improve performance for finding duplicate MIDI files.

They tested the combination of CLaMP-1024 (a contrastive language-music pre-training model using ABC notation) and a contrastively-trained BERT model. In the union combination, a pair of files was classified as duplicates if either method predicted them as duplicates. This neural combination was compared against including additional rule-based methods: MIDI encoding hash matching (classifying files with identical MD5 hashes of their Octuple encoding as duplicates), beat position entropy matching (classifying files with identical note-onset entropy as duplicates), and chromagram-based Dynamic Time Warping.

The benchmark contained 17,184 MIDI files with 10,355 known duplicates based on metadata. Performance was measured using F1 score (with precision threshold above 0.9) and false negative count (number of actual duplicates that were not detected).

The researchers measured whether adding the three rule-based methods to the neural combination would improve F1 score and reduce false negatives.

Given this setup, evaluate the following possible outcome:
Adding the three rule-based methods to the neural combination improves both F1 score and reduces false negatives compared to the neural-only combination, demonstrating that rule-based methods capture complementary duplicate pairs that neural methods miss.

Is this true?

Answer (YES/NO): NO